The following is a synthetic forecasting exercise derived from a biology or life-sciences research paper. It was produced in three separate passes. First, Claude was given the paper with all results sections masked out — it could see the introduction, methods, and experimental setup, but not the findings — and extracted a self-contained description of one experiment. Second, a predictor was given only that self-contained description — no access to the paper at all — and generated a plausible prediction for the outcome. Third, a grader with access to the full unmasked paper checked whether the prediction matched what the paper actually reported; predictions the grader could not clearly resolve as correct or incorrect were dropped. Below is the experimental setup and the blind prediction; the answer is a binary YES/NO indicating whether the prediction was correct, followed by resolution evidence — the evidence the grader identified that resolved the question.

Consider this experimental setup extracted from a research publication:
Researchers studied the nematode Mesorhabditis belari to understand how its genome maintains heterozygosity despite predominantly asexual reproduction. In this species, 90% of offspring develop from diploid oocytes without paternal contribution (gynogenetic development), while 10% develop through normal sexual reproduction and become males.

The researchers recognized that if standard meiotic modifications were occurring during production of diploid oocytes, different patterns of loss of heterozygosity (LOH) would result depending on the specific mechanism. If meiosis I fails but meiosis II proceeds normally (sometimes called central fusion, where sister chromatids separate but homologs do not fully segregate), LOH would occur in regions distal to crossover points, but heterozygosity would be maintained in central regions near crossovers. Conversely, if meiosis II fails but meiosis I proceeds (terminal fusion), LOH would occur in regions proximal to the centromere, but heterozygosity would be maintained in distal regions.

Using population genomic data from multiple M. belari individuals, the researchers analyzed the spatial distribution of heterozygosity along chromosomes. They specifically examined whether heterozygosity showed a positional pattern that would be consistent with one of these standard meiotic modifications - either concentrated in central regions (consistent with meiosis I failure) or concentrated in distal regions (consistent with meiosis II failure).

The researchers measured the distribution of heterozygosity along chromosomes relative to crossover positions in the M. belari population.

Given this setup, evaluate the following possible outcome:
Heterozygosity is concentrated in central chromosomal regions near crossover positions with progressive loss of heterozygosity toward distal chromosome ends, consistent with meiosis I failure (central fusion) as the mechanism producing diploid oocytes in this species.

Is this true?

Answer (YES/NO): NO